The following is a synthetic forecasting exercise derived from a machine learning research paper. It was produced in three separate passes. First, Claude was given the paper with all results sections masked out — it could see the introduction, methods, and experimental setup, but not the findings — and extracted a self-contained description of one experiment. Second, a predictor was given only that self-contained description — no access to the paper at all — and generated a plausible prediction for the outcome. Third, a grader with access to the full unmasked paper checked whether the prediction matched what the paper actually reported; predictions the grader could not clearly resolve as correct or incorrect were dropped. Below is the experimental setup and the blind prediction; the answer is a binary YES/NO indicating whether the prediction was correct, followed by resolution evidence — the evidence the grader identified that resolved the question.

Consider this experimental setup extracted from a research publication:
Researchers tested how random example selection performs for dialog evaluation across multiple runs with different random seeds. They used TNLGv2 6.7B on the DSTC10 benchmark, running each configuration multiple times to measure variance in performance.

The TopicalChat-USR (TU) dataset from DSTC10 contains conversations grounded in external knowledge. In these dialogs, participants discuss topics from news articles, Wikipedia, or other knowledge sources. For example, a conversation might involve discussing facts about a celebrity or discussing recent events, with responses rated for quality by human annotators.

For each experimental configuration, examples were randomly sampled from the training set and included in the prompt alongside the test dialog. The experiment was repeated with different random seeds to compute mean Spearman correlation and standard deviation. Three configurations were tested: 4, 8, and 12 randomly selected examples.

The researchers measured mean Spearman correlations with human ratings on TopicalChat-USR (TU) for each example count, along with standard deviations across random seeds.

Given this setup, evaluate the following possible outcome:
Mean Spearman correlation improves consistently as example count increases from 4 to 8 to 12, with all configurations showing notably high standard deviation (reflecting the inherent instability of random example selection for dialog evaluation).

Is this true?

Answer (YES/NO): NO